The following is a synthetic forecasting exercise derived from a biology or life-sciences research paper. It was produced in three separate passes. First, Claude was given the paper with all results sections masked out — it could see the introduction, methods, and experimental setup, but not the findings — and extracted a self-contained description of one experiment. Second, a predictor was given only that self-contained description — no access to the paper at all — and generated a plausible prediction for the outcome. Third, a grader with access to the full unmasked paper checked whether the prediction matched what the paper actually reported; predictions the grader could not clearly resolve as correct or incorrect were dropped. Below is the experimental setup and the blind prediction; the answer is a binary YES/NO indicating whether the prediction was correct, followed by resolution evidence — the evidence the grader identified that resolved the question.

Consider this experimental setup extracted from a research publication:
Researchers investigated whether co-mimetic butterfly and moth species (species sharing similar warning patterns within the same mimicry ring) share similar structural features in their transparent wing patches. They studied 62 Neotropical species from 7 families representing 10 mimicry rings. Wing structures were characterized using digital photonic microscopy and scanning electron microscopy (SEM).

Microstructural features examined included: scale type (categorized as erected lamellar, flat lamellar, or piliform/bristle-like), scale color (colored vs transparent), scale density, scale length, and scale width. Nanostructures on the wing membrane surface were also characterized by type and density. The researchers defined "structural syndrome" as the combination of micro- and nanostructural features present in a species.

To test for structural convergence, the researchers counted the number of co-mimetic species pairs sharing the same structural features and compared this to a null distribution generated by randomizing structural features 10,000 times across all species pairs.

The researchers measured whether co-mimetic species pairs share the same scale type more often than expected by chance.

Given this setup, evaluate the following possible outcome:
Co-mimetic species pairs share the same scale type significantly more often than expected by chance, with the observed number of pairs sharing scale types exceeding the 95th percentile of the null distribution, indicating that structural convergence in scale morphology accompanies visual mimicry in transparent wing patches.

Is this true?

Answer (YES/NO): YES